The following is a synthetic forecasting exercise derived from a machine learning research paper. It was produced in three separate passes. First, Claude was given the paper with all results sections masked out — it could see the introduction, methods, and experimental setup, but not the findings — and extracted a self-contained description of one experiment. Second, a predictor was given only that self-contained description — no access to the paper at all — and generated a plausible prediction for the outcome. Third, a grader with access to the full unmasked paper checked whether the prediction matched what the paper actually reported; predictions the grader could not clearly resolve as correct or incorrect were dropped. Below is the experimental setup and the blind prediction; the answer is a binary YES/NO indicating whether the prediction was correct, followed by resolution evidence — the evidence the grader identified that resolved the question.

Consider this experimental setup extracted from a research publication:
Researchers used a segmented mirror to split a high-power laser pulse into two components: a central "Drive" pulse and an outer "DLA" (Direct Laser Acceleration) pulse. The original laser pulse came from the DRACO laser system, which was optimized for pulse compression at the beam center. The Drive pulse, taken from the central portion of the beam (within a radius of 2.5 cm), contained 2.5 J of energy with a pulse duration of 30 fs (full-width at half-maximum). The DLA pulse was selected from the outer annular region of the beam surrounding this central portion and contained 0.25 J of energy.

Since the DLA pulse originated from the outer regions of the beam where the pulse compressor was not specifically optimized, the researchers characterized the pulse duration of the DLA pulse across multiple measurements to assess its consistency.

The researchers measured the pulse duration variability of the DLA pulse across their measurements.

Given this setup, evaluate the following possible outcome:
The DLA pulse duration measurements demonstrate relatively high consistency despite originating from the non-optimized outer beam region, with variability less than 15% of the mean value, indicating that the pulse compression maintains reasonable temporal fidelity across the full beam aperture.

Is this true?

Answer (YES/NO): NO